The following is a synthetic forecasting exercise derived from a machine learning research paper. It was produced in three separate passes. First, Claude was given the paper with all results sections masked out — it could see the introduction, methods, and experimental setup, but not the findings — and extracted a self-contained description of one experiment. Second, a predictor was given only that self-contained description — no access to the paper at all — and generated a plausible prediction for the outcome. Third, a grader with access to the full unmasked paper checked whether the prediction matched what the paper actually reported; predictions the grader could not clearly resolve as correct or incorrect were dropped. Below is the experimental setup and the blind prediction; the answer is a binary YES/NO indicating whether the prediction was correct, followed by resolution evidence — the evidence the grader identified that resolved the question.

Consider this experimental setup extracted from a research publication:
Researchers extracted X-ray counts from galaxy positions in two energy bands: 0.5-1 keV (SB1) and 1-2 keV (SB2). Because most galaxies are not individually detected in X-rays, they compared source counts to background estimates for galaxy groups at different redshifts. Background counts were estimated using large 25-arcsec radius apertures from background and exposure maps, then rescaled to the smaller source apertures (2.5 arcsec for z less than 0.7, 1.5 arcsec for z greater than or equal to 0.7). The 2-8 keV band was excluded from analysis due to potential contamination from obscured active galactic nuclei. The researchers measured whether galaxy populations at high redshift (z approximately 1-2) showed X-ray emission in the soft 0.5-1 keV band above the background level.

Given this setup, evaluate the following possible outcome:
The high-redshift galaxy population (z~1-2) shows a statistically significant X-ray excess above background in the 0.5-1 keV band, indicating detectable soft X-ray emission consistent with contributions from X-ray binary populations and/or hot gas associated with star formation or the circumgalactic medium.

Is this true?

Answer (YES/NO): NO